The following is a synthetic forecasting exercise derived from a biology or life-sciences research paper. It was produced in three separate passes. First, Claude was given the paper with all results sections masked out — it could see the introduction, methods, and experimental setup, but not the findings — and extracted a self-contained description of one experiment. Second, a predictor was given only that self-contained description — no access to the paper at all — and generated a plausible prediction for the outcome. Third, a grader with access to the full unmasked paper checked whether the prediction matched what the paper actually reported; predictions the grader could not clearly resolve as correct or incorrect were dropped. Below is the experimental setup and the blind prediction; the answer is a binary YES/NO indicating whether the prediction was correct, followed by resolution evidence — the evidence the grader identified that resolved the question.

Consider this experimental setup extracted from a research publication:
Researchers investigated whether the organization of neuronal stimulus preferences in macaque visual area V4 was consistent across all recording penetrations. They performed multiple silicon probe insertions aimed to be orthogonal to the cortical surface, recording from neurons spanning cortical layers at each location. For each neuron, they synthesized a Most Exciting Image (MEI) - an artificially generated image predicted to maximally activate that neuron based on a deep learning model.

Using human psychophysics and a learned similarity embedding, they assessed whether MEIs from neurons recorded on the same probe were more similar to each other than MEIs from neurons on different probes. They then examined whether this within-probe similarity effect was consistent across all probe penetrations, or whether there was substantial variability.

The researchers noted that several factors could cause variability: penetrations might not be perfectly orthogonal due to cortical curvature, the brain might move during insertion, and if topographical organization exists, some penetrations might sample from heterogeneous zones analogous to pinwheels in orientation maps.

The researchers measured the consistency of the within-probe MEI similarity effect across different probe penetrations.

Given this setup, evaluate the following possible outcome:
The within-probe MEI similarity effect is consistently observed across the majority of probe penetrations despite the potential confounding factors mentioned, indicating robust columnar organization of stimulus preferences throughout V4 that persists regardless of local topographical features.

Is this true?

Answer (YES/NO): NO